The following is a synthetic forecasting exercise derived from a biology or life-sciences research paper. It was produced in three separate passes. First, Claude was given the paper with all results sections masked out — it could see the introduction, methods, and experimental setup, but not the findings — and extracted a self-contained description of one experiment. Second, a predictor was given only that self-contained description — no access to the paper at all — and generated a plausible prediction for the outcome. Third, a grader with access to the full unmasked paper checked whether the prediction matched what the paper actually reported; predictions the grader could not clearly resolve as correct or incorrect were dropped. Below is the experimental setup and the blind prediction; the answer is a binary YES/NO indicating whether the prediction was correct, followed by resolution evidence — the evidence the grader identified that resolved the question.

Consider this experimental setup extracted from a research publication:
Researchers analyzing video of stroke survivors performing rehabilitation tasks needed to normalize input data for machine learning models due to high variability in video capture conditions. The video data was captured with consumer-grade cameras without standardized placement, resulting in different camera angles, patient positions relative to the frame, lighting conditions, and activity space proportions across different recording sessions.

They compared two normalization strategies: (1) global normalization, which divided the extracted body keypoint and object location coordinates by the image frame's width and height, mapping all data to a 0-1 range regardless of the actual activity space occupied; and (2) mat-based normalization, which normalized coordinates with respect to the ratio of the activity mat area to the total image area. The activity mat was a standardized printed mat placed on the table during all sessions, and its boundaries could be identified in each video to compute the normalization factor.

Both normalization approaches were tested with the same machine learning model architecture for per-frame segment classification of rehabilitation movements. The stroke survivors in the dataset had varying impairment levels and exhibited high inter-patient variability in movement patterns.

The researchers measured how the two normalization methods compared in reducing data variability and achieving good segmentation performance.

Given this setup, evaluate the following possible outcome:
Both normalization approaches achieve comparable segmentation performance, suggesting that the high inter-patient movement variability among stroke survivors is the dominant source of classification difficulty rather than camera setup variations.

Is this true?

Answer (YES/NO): NO